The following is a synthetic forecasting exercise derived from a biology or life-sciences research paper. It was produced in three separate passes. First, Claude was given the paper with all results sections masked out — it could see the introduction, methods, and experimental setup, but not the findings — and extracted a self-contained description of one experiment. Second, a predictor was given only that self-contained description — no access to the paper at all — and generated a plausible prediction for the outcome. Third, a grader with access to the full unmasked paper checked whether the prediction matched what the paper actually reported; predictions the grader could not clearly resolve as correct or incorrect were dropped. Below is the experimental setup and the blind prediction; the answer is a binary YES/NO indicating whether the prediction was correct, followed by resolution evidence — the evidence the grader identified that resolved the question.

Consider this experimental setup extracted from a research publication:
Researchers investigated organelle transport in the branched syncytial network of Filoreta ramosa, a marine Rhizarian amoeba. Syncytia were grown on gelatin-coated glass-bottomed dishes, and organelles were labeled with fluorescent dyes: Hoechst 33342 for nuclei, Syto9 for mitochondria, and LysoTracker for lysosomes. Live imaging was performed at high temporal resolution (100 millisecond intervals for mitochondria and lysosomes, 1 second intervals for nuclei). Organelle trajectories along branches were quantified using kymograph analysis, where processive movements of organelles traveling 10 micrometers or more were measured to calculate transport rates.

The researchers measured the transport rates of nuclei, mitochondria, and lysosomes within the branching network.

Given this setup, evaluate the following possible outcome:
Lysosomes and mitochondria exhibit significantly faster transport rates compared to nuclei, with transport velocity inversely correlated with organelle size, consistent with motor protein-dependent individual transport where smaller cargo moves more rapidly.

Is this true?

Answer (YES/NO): NO